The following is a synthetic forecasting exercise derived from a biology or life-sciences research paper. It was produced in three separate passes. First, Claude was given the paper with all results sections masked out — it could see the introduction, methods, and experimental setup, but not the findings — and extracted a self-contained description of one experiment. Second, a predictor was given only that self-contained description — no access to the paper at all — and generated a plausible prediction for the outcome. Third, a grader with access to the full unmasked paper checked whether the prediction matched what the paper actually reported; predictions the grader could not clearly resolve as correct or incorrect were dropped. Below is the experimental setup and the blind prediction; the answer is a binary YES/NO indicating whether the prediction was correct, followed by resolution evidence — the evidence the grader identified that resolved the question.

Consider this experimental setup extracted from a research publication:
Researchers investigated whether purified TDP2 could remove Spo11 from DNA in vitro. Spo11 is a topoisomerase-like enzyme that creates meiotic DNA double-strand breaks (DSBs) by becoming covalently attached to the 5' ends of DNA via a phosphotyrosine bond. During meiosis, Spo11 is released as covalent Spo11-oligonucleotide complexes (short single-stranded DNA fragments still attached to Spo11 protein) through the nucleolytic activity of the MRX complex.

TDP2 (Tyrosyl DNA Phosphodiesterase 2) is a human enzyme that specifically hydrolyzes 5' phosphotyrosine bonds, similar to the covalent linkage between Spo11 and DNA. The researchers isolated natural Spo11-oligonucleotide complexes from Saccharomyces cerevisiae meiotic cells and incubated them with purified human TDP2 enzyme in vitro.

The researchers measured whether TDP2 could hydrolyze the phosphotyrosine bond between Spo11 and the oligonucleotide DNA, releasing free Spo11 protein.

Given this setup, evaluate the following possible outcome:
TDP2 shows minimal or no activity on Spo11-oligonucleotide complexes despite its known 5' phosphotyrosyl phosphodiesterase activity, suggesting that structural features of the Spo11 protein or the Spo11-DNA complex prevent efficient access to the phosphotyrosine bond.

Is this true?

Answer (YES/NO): NO